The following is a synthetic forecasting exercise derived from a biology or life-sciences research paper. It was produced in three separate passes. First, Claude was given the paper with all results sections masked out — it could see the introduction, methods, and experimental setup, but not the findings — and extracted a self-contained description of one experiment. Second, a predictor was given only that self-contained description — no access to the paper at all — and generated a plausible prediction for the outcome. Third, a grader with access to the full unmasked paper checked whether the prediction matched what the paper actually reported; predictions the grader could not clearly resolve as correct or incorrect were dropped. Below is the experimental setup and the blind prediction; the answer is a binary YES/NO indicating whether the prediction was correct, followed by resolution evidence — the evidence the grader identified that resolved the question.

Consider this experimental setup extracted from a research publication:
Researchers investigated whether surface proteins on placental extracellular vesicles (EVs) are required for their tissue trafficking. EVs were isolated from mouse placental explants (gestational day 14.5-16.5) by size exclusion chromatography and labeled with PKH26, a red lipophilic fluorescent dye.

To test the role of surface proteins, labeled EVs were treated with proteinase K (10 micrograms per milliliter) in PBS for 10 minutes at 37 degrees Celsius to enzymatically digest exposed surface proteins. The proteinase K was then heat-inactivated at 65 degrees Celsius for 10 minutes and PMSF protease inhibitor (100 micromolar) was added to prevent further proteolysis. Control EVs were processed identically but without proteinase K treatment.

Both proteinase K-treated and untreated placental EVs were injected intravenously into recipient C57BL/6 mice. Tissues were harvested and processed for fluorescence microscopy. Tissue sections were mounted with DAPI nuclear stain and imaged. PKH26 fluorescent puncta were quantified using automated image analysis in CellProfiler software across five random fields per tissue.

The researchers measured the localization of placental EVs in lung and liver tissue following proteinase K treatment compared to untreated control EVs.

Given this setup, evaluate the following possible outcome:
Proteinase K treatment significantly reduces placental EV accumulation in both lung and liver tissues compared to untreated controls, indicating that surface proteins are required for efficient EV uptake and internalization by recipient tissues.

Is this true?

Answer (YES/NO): YES